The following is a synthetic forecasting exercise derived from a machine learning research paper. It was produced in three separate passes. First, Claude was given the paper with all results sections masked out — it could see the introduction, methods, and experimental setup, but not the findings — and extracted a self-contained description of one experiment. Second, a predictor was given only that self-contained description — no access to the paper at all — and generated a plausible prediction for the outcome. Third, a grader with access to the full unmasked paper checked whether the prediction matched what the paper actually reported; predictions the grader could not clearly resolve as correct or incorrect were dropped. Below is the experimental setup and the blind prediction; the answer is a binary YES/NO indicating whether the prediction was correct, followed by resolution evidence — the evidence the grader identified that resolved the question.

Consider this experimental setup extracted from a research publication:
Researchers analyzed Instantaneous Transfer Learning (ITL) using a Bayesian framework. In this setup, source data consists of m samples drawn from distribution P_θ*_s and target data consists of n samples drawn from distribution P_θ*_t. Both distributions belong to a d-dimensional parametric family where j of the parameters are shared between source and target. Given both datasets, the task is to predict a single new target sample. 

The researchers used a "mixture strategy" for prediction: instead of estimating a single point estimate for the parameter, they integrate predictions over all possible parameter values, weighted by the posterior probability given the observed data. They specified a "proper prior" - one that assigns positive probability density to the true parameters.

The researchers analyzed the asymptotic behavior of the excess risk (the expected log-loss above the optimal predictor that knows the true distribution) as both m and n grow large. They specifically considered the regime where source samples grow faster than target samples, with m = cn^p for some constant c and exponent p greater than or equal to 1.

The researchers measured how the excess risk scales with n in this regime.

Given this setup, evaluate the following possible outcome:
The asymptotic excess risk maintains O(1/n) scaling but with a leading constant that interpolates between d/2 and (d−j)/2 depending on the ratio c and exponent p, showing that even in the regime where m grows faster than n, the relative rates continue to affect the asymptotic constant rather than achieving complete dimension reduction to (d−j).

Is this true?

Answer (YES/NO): NO